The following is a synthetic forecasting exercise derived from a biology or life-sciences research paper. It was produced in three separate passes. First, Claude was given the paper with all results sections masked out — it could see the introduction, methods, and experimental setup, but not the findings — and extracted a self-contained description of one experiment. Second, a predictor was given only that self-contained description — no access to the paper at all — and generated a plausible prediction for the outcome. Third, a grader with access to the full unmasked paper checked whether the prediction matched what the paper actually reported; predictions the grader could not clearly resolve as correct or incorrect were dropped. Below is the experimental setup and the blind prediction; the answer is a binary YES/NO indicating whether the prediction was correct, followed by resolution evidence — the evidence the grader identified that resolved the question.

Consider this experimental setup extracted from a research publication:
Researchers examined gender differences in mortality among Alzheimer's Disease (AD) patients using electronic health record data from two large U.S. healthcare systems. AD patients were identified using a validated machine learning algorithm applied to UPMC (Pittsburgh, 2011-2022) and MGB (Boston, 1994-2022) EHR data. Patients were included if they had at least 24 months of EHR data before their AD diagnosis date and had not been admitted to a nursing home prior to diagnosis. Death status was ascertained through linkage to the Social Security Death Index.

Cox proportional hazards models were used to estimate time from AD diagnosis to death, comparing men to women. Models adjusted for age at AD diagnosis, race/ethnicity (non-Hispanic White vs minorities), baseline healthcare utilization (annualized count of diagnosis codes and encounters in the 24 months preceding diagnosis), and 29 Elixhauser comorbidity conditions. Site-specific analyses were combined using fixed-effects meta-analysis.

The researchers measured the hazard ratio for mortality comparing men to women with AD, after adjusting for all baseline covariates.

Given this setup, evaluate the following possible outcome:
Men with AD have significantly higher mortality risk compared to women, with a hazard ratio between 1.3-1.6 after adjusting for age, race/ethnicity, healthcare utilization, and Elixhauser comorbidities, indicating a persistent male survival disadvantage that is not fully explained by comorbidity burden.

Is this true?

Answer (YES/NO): NO